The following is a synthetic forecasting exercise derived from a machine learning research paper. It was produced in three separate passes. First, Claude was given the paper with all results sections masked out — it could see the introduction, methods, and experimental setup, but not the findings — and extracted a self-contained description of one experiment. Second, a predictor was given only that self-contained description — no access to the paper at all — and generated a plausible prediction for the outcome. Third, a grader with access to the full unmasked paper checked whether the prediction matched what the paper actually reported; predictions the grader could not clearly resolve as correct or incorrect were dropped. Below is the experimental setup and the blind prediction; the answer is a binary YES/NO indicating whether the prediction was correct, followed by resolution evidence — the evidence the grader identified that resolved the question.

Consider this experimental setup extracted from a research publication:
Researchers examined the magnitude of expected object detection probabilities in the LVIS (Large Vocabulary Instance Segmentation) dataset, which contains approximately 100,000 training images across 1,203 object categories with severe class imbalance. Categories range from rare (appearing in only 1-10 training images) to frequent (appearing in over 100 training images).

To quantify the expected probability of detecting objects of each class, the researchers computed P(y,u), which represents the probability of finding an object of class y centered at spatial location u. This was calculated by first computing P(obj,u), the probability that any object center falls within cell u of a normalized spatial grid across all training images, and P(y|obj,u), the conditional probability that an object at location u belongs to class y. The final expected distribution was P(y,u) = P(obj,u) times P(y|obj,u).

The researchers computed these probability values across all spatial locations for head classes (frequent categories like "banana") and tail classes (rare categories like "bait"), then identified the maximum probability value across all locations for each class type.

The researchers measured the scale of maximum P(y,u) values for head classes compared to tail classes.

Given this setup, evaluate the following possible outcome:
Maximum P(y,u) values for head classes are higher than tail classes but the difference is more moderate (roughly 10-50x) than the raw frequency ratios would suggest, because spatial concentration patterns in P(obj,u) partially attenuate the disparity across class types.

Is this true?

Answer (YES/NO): NO